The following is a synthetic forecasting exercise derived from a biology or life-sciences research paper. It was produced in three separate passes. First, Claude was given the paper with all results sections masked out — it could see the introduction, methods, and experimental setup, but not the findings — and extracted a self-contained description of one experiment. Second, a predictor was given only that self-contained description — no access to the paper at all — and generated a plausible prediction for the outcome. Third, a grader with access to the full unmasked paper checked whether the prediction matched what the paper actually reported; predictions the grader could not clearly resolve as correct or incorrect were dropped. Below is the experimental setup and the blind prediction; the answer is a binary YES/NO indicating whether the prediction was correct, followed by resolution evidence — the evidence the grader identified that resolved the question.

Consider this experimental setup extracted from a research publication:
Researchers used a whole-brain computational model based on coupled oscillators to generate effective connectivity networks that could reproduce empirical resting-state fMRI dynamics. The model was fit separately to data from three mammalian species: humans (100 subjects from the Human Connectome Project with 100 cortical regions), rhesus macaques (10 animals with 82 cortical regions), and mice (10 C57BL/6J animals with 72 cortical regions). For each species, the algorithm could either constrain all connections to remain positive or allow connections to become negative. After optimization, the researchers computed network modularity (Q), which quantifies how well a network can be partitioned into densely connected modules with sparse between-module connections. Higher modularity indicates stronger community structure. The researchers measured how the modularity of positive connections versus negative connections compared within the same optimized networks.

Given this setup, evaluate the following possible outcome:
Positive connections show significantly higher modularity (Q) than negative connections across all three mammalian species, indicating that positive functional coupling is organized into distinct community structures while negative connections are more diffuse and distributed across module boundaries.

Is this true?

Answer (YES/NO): YES